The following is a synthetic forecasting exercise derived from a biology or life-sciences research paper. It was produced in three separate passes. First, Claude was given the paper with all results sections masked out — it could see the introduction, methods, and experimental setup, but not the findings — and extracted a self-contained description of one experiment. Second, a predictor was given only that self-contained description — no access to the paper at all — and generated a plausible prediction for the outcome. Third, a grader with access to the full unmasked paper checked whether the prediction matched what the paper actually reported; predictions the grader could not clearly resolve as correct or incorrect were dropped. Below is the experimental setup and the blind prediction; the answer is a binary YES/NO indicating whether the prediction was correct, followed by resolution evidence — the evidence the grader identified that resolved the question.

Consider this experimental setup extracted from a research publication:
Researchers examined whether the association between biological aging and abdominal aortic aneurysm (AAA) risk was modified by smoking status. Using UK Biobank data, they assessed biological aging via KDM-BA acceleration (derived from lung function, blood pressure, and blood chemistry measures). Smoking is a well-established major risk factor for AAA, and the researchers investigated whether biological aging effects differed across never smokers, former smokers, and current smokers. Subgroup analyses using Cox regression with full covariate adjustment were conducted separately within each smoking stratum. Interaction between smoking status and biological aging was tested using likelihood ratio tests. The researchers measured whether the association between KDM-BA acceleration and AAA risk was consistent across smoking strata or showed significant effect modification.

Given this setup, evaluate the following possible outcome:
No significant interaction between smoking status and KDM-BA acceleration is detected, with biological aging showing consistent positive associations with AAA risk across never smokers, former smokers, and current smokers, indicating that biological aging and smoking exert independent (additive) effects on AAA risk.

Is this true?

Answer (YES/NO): YES